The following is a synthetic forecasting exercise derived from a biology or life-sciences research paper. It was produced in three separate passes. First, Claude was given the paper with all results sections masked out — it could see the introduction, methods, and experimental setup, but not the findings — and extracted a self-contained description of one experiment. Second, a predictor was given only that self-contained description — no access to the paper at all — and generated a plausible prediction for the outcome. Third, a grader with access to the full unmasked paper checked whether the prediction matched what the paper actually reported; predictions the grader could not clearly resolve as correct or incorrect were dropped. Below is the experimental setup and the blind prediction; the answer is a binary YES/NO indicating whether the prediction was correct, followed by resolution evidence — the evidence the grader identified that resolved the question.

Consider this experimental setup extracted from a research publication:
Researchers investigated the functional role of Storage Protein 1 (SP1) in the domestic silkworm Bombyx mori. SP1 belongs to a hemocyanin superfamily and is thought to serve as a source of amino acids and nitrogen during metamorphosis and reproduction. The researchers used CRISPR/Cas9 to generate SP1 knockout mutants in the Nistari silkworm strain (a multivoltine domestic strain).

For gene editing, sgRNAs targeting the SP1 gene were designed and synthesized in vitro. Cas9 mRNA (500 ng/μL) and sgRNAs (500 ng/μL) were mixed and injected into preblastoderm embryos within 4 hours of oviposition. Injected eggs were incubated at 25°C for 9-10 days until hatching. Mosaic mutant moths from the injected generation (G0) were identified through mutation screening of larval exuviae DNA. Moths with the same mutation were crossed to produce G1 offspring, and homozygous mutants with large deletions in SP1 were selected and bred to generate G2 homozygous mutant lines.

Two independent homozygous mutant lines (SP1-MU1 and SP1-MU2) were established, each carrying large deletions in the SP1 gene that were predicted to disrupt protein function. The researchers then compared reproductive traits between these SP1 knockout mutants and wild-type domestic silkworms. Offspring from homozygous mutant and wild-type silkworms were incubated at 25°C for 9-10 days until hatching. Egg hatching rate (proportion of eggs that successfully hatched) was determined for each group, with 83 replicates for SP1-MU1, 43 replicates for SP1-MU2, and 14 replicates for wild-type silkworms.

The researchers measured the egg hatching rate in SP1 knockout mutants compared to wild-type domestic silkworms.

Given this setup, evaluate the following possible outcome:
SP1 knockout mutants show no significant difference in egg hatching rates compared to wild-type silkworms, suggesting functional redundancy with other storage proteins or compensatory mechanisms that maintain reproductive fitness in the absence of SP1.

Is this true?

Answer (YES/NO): NO